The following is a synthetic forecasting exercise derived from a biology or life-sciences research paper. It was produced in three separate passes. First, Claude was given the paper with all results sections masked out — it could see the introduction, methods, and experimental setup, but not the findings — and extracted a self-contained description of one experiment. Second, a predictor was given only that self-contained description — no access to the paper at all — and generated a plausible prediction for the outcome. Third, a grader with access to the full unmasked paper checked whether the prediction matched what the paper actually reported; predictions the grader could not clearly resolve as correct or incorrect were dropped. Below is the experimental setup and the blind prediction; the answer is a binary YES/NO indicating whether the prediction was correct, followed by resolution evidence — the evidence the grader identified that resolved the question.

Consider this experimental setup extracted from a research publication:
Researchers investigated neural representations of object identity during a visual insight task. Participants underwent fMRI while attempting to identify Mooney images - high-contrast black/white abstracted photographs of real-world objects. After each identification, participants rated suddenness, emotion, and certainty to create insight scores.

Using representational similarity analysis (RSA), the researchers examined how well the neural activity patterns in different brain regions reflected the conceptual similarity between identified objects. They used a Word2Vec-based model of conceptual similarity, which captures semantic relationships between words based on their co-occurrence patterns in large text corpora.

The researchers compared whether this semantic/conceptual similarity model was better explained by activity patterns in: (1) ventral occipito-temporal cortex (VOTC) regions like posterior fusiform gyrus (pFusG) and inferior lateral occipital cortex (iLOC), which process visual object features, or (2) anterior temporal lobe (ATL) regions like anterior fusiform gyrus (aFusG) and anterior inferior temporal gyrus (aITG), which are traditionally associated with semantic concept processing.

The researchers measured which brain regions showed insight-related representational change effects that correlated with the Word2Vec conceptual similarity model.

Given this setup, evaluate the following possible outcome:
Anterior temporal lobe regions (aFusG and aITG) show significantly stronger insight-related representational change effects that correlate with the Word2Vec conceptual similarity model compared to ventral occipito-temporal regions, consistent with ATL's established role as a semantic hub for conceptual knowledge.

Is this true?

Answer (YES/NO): NO